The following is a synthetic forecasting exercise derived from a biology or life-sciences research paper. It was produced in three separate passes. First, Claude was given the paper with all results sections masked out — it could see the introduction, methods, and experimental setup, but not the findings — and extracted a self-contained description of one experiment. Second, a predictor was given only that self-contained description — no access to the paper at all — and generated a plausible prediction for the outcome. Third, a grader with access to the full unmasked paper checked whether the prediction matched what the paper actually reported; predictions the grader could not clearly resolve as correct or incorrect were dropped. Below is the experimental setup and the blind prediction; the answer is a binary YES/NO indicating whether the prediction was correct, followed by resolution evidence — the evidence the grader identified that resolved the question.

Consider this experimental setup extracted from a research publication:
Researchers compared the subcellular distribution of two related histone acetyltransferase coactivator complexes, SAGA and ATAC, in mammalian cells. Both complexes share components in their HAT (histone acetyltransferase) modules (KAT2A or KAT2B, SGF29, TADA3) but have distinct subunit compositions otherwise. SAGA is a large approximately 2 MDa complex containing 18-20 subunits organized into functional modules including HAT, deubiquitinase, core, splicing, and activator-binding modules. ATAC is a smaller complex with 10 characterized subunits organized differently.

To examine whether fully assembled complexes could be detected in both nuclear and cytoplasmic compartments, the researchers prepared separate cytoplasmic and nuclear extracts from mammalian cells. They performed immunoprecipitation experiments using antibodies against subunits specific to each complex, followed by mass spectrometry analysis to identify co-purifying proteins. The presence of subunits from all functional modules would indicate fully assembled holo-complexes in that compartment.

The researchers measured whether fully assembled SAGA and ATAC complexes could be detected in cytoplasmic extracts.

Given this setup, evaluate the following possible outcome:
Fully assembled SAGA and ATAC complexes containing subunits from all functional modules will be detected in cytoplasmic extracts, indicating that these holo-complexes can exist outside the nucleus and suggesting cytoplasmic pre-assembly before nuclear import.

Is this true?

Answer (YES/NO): NO